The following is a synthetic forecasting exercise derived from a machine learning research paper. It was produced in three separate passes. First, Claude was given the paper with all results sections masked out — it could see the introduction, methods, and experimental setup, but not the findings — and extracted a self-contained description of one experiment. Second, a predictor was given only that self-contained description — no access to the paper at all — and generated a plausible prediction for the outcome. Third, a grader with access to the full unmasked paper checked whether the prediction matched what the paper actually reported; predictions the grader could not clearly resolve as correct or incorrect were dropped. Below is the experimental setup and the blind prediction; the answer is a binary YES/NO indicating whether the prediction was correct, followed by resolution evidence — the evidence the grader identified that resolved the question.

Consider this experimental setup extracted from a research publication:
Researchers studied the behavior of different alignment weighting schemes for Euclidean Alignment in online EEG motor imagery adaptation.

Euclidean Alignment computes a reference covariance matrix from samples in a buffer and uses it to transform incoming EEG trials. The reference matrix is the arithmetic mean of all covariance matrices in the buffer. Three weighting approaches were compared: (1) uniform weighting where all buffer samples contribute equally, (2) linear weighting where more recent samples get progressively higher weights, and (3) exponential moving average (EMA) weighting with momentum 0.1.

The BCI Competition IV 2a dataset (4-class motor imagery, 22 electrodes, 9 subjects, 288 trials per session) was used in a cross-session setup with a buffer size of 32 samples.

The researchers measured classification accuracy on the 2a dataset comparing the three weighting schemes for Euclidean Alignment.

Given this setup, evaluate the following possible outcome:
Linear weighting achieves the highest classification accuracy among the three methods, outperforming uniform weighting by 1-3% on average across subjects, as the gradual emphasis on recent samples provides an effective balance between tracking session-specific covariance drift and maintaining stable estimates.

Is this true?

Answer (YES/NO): NO